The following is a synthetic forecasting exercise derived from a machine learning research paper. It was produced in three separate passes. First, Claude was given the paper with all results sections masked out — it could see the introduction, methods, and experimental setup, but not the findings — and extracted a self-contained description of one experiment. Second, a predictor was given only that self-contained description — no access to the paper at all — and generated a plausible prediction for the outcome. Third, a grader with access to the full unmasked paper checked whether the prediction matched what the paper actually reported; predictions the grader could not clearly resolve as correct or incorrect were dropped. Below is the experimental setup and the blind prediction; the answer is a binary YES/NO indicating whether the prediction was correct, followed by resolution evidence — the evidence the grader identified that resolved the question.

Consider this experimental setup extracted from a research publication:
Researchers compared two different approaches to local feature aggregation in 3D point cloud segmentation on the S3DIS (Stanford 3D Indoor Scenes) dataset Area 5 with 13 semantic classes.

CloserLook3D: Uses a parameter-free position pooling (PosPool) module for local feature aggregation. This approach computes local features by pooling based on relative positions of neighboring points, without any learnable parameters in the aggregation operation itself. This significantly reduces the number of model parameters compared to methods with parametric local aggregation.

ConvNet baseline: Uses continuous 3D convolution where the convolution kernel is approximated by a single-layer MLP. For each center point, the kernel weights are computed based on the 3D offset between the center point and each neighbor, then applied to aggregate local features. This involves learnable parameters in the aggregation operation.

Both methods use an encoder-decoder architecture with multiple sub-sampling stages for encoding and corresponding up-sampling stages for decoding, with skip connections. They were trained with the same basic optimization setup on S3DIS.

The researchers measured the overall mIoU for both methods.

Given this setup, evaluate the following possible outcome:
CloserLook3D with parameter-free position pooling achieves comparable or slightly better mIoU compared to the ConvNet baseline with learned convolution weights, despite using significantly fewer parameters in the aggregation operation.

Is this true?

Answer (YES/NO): NO